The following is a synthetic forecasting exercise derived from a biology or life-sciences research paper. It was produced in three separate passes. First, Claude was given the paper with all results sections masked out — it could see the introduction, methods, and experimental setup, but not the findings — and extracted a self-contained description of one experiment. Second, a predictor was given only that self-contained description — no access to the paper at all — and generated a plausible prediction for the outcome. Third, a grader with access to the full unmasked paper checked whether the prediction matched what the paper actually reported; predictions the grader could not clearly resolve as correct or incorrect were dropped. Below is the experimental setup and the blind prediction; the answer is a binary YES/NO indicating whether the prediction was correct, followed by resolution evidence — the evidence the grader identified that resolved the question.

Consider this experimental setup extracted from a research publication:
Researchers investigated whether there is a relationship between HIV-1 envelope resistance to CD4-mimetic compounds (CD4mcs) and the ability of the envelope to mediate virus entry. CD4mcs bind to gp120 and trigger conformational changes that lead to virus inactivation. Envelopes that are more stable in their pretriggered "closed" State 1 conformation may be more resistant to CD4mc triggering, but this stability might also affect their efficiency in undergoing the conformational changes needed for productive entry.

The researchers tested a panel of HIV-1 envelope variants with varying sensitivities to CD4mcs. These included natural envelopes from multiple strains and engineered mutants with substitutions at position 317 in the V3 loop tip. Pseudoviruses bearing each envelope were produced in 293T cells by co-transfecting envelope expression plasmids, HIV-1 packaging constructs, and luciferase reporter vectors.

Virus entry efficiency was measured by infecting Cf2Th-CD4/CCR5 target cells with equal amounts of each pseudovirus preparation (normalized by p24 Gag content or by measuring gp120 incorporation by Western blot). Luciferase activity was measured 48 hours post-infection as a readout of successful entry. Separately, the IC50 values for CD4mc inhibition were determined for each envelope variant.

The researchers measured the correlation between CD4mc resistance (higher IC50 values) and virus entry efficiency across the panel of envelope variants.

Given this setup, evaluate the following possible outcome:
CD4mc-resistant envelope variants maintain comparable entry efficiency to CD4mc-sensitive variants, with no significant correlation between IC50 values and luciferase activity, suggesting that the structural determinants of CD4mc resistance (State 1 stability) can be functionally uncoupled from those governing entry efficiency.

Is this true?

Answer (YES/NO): NO